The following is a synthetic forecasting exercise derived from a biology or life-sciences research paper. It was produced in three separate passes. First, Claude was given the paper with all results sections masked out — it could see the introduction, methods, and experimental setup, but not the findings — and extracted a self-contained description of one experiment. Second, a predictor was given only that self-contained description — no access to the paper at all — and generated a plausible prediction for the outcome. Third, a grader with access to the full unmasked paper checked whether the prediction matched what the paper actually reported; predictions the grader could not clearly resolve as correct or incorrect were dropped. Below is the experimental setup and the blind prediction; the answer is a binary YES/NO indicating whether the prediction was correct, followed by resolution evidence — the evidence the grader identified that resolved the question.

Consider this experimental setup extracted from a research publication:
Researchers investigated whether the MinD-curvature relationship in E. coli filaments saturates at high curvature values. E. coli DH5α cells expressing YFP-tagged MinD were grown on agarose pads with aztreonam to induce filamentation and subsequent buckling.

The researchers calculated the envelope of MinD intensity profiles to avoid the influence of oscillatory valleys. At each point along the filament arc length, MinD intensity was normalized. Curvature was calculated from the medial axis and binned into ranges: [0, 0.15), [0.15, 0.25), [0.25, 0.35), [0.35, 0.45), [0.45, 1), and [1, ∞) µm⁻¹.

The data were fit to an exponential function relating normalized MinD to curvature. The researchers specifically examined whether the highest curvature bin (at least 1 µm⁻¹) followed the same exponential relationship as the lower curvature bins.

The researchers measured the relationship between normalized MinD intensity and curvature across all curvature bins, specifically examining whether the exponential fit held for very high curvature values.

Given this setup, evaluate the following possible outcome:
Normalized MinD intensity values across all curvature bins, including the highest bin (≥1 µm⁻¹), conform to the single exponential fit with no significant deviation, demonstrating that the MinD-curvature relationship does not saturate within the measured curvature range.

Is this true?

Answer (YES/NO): NO